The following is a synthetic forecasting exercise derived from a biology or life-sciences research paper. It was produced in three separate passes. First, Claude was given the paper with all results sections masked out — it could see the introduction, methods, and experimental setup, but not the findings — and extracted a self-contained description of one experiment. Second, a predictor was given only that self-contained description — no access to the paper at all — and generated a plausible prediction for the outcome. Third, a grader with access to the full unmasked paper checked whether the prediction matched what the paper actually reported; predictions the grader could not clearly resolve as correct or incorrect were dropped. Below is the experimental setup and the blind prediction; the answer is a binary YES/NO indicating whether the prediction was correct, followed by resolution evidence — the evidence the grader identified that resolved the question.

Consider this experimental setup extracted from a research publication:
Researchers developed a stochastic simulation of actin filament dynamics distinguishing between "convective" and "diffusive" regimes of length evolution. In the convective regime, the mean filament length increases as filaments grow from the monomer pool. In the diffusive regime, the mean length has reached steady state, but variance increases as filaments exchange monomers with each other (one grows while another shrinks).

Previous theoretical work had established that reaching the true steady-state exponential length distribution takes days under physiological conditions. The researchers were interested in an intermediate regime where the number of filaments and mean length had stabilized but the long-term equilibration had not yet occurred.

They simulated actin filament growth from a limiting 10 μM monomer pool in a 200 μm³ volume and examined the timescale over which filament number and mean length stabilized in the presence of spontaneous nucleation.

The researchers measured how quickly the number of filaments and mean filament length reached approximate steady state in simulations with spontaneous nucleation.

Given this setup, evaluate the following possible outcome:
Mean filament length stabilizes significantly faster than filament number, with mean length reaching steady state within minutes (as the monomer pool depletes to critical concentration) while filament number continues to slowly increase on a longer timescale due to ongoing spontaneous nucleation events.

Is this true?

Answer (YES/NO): NO